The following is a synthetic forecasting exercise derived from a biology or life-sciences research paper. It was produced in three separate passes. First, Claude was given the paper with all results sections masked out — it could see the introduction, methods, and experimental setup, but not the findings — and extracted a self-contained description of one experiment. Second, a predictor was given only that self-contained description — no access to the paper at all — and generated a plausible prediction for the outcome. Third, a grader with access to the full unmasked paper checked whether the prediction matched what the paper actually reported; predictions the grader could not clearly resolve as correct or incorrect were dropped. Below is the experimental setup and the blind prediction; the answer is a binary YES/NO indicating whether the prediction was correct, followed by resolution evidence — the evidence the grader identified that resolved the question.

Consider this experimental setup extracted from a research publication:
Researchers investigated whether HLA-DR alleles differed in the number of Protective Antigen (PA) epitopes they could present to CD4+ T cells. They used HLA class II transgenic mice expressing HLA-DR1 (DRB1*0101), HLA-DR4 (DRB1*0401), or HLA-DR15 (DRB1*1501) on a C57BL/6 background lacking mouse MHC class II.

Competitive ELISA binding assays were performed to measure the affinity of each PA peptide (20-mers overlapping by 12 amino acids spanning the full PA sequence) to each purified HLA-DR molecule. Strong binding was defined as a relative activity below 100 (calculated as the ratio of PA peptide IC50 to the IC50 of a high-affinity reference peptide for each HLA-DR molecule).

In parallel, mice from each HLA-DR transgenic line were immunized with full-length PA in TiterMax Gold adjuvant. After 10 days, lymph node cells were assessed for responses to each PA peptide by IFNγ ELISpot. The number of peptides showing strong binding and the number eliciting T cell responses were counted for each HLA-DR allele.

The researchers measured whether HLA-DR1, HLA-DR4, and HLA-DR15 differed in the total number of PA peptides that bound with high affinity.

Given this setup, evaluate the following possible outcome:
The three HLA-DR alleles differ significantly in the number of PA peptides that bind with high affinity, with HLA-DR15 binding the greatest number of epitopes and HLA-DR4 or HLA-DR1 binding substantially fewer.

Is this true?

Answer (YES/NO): NO